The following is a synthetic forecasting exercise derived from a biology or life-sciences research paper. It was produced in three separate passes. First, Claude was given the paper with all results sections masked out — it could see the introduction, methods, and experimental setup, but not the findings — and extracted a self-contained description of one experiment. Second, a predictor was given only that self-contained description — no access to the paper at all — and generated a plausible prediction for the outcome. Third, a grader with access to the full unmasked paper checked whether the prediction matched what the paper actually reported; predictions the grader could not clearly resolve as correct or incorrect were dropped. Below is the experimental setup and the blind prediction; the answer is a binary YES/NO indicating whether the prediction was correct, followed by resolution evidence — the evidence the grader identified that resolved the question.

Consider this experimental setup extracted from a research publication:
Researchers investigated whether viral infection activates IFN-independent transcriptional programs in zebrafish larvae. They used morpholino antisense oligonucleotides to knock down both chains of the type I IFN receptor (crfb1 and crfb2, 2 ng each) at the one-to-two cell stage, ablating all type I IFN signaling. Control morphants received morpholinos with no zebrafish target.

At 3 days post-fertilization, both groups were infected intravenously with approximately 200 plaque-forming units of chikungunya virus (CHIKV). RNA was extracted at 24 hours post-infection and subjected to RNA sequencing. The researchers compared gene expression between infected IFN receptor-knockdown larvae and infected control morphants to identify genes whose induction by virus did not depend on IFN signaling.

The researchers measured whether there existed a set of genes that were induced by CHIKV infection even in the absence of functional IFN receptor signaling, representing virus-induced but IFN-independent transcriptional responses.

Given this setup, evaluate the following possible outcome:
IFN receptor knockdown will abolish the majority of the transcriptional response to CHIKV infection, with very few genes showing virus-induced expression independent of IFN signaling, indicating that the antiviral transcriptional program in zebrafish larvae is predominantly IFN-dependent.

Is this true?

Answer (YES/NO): NO